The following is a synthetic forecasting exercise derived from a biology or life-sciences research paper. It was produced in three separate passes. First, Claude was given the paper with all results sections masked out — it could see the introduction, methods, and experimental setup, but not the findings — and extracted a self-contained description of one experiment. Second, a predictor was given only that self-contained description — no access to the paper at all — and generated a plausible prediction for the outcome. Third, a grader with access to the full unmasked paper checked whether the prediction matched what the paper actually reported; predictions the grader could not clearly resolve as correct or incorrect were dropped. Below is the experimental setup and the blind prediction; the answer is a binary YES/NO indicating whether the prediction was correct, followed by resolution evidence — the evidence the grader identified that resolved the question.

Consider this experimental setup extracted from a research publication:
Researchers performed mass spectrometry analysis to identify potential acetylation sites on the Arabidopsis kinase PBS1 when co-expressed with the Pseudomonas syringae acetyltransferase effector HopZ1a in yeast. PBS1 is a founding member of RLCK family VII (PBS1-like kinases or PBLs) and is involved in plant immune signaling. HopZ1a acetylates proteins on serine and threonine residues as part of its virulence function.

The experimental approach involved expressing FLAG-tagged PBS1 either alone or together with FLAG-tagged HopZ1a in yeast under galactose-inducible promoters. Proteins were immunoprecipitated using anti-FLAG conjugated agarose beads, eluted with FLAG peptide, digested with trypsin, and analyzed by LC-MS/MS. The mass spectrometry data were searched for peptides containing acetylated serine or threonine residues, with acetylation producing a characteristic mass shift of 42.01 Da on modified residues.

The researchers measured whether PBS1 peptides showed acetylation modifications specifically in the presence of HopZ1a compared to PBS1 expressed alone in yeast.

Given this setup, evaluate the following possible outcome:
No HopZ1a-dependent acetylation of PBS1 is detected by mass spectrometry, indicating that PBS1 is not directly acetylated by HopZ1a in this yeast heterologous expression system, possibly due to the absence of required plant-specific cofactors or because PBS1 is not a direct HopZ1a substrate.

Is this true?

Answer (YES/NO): NO